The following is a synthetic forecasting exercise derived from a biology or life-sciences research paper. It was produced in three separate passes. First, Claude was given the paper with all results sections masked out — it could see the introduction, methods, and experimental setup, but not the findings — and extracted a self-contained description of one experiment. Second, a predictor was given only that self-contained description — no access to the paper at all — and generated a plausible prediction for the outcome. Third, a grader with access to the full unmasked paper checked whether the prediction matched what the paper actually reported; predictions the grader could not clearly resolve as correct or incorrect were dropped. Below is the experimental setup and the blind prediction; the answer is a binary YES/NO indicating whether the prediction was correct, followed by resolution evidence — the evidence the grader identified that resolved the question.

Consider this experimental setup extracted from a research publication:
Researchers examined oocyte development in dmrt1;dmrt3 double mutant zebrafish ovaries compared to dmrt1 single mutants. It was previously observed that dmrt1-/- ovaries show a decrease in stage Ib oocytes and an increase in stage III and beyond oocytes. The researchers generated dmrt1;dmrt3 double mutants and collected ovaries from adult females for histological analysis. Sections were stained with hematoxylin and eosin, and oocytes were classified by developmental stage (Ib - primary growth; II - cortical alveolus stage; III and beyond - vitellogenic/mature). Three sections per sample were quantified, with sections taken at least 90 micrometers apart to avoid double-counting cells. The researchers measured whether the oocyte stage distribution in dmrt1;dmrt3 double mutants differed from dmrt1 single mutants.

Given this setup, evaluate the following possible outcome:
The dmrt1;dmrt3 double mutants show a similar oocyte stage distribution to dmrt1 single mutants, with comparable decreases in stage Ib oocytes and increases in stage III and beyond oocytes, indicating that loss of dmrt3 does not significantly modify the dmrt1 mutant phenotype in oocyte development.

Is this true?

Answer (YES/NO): NO